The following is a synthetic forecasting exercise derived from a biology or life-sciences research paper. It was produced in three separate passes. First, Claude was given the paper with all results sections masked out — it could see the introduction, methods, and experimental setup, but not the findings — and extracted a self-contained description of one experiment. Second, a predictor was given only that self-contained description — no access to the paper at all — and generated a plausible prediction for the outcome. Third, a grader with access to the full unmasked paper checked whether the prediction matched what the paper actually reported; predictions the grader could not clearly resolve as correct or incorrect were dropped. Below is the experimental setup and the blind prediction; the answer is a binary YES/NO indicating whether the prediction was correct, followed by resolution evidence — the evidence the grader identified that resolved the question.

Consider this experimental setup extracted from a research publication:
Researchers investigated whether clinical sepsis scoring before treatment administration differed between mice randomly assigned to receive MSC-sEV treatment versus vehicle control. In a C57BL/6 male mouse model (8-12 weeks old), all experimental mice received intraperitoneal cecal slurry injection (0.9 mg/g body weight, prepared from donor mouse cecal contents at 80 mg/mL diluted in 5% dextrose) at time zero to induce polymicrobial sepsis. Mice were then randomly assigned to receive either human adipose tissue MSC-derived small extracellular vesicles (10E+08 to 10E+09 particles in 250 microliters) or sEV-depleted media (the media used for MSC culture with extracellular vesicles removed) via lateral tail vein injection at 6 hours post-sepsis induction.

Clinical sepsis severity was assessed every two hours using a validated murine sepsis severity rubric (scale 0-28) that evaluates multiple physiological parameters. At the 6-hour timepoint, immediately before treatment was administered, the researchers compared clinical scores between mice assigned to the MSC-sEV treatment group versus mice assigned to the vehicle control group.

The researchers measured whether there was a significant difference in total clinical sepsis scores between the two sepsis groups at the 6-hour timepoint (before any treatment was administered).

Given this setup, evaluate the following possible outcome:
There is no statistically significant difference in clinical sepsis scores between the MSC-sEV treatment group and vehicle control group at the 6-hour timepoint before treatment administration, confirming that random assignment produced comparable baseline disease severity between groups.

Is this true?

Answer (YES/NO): YES